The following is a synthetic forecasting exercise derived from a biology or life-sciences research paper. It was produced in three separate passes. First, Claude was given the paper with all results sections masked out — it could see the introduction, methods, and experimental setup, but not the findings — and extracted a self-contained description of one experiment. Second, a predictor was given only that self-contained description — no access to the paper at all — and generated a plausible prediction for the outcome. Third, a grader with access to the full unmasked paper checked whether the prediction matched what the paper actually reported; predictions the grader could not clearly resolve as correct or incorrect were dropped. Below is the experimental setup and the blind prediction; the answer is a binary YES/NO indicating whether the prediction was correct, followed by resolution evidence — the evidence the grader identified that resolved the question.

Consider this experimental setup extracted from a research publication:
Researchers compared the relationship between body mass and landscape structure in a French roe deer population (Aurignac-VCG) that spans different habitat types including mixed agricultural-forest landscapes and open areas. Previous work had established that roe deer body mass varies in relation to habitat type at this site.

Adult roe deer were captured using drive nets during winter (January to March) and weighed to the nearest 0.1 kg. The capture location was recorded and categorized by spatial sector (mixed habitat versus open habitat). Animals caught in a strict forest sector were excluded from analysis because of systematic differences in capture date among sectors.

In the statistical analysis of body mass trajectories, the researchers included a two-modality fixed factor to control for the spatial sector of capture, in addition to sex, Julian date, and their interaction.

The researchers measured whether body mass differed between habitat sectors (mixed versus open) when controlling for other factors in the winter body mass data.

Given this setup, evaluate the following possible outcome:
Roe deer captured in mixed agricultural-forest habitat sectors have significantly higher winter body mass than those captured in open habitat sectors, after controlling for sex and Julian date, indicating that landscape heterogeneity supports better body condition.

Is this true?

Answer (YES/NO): NO